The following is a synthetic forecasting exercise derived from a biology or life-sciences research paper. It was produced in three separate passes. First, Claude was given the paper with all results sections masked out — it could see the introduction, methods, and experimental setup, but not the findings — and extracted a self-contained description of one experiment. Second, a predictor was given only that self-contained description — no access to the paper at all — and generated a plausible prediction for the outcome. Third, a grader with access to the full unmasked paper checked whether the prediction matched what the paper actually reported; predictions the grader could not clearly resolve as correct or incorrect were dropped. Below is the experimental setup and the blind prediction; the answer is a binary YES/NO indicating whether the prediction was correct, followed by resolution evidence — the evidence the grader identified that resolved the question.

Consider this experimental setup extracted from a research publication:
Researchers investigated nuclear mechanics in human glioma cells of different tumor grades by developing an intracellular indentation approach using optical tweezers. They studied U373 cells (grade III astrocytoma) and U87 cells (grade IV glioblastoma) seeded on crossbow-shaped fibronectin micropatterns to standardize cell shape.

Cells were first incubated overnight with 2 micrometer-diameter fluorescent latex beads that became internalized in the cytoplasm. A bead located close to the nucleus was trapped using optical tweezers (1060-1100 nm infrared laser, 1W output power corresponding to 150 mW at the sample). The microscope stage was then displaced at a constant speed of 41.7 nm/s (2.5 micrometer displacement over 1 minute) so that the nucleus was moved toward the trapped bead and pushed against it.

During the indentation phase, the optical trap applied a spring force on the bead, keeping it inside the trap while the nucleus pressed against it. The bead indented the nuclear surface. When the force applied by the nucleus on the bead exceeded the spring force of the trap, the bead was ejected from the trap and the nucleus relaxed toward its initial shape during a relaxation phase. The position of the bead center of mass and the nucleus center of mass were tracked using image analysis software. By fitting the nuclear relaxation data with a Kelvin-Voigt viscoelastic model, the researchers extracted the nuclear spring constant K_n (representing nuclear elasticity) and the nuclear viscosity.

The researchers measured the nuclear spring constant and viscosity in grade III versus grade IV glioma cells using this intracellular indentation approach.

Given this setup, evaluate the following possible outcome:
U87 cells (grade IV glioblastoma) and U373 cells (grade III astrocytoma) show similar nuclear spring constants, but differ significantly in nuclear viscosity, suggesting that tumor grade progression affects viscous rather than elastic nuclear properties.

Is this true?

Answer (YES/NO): NO